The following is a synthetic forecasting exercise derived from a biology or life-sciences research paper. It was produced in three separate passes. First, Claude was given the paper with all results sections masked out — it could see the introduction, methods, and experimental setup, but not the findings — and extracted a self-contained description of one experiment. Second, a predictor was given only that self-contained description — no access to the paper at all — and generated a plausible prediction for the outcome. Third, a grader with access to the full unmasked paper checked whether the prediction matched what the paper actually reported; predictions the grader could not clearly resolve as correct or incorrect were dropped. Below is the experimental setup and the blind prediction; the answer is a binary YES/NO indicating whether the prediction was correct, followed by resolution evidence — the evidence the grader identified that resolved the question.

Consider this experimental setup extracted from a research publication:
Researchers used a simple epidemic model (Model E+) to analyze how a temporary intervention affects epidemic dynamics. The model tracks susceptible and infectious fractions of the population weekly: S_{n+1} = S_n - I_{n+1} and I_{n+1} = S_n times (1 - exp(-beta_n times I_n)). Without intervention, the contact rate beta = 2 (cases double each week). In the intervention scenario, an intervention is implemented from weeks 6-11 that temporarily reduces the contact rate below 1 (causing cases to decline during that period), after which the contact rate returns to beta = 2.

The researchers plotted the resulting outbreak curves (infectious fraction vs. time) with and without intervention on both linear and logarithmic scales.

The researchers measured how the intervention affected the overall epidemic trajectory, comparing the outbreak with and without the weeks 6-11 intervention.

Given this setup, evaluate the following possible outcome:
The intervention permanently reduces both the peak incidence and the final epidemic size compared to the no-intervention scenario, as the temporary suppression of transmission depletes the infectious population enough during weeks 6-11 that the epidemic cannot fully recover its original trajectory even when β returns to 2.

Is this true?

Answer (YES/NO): NO